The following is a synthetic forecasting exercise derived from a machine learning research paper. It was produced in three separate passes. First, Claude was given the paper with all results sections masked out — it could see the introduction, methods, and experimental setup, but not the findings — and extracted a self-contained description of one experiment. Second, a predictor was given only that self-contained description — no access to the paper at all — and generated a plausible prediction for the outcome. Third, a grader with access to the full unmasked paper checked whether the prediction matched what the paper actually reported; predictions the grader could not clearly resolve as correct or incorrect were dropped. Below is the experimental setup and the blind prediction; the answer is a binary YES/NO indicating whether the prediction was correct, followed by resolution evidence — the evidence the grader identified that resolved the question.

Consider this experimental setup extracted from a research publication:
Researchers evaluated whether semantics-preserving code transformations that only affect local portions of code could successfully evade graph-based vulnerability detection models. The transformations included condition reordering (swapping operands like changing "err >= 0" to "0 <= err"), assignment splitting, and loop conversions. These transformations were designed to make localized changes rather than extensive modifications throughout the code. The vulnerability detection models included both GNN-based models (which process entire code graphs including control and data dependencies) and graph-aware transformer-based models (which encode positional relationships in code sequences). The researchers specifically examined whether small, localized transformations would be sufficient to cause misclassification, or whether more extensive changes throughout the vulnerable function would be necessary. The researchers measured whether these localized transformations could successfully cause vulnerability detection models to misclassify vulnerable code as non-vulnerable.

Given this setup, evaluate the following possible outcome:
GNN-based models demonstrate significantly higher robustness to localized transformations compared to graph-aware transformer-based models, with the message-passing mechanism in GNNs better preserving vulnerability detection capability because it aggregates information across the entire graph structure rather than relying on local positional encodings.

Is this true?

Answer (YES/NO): NO